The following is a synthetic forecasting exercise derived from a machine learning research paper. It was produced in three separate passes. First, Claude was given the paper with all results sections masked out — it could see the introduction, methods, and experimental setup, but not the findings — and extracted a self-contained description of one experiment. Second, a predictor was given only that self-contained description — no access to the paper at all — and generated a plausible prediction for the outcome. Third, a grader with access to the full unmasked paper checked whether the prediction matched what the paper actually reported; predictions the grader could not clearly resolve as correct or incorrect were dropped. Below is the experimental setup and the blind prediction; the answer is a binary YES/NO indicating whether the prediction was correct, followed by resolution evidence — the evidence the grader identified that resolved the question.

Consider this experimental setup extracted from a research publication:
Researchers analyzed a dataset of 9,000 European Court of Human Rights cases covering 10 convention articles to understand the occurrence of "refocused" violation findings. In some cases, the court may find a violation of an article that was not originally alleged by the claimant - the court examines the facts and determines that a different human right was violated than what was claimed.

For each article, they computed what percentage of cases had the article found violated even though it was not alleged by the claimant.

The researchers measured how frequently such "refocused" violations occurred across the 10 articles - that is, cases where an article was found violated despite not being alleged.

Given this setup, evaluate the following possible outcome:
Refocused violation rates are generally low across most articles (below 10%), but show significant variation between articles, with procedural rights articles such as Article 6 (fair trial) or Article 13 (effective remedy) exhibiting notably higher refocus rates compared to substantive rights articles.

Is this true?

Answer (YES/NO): NO